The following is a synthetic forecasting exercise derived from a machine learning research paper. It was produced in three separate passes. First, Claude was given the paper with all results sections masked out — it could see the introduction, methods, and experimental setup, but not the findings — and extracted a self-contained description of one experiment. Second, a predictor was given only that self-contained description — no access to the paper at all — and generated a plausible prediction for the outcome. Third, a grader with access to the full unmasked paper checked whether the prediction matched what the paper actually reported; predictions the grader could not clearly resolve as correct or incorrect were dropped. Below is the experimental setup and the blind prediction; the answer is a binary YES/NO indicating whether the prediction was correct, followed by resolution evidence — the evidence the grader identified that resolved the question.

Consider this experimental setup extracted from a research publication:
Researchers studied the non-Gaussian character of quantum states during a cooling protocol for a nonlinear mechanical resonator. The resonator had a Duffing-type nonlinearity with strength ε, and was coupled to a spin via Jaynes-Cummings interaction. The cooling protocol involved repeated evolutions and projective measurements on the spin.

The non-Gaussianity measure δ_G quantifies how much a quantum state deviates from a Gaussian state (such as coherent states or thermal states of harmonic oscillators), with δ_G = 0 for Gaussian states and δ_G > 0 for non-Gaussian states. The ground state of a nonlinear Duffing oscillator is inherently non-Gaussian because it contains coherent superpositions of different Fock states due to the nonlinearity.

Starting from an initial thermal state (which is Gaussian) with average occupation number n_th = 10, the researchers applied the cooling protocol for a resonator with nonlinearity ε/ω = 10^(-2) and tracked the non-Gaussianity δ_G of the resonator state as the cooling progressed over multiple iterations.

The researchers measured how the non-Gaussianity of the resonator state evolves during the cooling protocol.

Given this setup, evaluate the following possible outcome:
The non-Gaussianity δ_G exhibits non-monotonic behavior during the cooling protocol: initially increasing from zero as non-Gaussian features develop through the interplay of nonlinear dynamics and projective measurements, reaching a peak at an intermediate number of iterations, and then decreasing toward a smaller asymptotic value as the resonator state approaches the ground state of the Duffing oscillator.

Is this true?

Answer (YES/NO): YES